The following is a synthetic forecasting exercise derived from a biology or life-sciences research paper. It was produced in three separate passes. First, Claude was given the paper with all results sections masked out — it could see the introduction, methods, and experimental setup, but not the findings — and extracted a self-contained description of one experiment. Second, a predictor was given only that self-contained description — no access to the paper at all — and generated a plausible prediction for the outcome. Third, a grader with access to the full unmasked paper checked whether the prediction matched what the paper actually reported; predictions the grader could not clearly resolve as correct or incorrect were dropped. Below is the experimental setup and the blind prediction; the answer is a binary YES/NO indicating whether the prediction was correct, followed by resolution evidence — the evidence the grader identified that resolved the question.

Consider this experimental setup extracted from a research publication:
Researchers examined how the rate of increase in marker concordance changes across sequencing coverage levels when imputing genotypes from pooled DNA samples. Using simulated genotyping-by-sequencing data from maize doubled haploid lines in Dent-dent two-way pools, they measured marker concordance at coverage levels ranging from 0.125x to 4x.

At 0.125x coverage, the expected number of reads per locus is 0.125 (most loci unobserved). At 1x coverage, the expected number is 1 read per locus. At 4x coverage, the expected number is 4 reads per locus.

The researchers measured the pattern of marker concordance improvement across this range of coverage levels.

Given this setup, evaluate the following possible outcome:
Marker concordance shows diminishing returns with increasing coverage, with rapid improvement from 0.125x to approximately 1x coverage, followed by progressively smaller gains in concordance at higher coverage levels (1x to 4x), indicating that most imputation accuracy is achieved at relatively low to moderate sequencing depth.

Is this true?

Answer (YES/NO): YES